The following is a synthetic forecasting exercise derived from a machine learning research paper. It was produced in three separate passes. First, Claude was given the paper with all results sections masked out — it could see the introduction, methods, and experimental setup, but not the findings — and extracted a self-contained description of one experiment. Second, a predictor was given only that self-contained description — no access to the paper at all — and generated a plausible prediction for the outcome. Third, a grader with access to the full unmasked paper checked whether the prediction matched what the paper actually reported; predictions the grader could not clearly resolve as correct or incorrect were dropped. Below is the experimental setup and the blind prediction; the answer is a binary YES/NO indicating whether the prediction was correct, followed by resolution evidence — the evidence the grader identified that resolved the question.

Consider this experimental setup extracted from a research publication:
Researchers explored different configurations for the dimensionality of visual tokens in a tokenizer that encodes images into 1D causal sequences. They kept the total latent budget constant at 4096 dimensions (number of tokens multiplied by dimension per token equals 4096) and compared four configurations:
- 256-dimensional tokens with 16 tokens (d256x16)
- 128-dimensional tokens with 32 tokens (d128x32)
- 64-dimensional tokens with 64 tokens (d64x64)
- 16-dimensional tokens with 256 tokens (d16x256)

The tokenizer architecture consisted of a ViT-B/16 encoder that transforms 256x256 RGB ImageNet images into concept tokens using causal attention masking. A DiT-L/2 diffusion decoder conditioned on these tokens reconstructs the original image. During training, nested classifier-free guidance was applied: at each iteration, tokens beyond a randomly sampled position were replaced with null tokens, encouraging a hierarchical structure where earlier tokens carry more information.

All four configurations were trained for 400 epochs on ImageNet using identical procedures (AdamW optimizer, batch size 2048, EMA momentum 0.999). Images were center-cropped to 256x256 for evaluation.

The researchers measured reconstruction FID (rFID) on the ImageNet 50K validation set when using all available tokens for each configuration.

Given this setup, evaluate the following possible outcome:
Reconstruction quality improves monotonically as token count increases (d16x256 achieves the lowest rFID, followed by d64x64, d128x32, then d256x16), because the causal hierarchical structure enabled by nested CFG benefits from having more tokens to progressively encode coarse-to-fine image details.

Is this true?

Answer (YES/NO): YES